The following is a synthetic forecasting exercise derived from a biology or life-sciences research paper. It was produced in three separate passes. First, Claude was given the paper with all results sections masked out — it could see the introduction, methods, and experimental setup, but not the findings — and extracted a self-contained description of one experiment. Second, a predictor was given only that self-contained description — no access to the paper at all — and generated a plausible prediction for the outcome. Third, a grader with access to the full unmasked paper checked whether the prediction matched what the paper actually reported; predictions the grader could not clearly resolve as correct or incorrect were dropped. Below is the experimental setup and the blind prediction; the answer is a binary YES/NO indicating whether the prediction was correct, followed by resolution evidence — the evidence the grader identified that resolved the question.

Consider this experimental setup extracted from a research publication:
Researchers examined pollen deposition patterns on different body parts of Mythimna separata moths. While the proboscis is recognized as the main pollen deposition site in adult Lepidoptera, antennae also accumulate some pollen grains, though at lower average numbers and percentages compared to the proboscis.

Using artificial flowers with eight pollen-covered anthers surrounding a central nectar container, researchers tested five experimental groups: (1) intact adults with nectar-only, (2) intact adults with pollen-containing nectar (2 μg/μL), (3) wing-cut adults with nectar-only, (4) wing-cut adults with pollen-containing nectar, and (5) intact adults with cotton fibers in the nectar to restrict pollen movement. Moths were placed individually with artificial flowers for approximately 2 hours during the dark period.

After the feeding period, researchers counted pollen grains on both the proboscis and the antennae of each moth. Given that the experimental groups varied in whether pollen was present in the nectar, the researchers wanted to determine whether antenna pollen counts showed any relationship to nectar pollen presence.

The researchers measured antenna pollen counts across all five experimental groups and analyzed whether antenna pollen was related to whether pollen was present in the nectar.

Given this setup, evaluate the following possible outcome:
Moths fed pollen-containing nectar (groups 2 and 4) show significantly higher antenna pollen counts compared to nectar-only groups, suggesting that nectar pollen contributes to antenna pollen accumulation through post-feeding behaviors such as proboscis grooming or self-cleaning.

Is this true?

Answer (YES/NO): NO